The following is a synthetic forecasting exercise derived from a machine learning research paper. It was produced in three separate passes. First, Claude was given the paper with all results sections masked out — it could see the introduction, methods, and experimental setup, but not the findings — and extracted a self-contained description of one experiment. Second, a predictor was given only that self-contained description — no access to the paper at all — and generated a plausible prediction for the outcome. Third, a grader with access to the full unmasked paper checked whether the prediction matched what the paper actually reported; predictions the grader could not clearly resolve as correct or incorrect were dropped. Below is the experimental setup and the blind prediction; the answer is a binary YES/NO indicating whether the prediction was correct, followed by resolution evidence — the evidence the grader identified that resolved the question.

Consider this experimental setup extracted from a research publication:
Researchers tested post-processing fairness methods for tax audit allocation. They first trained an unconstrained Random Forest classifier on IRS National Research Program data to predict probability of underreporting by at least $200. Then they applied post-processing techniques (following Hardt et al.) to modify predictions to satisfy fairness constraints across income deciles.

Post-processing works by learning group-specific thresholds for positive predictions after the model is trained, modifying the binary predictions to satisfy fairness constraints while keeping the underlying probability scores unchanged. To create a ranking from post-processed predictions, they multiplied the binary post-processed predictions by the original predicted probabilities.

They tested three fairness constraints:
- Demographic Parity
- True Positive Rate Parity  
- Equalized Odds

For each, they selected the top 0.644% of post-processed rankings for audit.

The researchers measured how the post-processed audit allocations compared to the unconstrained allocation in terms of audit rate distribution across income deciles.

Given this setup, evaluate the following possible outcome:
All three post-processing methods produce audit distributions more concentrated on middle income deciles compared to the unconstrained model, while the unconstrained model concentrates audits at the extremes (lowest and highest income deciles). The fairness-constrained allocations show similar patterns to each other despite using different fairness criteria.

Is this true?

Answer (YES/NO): NO